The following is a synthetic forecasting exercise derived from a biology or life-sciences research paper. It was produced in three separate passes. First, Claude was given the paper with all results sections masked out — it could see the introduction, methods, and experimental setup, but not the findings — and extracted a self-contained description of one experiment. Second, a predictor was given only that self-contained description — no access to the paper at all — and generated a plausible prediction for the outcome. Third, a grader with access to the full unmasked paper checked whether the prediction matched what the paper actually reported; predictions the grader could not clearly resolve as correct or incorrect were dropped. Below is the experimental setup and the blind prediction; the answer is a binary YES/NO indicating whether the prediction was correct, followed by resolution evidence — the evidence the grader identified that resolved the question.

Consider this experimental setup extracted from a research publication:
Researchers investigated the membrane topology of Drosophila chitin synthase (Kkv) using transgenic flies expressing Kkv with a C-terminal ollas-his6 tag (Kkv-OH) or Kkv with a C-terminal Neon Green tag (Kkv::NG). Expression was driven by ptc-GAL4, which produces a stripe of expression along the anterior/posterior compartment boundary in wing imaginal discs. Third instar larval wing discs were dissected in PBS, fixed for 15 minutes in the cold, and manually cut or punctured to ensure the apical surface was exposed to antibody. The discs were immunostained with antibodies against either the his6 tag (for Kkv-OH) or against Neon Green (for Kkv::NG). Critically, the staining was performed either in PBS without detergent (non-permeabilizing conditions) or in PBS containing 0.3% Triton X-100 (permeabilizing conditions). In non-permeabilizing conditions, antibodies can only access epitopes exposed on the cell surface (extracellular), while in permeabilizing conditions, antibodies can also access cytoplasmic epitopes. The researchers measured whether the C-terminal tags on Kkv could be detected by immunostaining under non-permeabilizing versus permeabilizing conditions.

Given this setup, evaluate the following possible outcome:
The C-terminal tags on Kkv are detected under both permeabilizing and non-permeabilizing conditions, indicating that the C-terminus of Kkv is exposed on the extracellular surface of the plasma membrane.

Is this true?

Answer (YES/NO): YES